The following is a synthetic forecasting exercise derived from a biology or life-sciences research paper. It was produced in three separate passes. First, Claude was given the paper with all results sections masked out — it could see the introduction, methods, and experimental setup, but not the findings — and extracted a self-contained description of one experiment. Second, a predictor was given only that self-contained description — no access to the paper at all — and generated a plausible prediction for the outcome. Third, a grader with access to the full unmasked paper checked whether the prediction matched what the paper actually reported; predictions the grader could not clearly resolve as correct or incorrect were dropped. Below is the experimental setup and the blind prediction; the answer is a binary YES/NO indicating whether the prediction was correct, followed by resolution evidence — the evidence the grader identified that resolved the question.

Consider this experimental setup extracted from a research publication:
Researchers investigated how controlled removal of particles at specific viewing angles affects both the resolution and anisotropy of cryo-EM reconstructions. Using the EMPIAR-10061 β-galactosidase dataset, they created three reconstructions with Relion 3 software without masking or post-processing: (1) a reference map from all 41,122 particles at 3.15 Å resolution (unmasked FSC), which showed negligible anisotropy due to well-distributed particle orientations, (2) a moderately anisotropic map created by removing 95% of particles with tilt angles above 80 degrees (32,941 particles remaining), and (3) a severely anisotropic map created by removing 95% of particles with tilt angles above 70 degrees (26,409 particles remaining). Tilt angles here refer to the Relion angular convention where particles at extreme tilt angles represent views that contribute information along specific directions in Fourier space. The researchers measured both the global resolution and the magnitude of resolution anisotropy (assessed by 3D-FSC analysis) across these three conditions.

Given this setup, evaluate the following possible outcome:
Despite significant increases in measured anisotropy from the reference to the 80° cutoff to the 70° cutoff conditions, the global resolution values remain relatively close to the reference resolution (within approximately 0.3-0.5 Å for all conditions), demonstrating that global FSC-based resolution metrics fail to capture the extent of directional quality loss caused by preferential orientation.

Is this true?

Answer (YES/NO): YES